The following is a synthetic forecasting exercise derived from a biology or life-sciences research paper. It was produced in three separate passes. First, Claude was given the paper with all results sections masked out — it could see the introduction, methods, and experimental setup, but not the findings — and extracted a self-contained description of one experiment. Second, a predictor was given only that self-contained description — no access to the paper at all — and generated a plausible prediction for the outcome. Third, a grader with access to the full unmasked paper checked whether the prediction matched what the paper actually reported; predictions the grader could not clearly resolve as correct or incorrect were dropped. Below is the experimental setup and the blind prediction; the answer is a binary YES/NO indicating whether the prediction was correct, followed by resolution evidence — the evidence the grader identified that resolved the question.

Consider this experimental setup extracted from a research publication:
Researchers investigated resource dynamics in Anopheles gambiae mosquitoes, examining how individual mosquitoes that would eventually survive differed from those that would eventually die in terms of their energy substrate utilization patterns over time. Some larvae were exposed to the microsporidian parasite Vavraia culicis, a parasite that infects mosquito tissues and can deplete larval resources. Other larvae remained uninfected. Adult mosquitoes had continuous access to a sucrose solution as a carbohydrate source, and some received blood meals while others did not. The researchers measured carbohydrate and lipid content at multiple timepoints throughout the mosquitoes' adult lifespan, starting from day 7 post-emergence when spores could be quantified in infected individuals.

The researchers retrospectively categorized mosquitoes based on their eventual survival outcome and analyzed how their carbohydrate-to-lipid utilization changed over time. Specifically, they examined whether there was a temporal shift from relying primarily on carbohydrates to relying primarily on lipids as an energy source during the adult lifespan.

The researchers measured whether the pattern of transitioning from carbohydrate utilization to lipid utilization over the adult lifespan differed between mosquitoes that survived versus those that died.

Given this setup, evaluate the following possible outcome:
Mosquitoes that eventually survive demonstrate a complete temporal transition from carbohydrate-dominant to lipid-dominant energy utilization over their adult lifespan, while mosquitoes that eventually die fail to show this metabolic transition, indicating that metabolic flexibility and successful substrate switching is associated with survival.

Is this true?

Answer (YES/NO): YES